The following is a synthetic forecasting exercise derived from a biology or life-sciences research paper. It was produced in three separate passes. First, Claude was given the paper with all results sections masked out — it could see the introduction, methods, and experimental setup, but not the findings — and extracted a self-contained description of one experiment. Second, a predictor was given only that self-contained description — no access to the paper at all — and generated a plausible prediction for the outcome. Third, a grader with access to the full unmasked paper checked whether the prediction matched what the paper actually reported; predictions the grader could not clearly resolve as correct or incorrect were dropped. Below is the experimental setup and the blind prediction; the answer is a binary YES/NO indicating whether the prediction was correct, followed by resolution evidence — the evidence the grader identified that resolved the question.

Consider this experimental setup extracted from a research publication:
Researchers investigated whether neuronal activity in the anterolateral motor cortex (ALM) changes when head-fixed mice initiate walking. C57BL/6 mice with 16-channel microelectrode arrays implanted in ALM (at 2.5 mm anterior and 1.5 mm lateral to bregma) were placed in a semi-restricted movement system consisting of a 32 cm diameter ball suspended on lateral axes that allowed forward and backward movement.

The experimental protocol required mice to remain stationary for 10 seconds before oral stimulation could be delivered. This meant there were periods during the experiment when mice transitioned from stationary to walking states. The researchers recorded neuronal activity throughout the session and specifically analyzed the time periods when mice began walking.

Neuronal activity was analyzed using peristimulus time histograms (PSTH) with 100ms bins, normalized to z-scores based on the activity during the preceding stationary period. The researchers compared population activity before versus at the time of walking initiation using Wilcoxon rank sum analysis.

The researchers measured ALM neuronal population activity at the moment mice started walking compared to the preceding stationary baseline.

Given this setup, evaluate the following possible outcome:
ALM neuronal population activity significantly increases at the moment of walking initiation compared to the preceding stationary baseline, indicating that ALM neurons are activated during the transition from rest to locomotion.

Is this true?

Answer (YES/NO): NO